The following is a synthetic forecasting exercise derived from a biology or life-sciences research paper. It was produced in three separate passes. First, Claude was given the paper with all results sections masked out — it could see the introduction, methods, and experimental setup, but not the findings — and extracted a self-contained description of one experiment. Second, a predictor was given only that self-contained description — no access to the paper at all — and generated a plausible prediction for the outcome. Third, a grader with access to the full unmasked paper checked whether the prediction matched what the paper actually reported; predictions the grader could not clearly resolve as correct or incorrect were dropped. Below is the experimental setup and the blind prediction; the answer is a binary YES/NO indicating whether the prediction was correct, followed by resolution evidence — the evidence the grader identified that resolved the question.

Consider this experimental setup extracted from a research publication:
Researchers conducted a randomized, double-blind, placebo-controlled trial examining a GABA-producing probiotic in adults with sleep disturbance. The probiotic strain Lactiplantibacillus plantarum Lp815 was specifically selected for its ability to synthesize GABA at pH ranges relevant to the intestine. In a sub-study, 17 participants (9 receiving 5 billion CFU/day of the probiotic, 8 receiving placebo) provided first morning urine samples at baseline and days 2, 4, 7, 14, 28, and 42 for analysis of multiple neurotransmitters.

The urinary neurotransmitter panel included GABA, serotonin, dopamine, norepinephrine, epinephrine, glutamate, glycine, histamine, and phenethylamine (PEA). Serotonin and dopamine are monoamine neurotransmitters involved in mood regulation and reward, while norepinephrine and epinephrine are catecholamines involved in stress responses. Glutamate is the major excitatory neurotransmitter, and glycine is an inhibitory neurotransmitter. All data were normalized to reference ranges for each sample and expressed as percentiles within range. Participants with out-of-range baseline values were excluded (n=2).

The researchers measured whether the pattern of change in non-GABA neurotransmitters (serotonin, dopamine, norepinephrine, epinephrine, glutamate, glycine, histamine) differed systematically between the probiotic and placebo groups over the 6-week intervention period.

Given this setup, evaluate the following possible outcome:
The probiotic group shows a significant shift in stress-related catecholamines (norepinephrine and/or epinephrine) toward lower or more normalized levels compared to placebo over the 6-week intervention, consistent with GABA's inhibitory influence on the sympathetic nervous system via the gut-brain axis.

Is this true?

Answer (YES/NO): NO